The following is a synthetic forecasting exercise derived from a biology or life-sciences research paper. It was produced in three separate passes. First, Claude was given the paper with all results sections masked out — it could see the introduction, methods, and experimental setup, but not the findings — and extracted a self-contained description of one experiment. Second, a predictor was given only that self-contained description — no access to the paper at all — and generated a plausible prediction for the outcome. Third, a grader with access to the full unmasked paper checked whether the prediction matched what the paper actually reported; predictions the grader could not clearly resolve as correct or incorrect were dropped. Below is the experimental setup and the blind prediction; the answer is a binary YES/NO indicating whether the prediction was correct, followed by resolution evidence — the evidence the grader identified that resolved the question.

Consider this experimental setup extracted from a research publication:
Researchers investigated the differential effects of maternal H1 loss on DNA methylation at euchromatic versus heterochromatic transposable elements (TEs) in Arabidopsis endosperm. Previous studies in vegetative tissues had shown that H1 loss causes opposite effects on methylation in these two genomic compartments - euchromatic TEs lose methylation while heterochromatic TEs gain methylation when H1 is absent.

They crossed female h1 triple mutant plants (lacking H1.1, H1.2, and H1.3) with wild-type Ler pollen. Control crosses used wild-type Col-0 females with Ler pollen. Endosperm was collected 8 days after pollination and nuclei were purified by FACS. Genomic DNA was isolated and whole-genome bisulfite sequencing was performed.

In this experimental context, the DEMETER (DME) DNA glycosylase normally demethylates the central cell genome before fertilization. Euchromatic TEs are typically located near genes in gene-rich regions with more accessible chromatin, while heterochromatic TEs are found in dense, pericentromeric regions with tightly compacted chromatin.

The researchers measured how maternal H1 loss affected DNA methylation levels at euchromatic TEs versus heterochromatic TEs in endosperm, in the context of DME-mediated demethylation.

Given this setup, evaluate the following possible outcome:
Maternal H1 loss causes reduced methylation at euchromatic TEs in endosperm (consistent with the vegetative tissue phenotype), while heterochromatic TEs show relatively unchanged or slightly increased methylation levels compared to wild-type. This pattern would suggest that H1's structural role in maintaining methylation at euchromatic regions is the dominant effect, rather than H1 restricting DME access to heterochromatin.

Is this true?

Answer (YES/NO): NO